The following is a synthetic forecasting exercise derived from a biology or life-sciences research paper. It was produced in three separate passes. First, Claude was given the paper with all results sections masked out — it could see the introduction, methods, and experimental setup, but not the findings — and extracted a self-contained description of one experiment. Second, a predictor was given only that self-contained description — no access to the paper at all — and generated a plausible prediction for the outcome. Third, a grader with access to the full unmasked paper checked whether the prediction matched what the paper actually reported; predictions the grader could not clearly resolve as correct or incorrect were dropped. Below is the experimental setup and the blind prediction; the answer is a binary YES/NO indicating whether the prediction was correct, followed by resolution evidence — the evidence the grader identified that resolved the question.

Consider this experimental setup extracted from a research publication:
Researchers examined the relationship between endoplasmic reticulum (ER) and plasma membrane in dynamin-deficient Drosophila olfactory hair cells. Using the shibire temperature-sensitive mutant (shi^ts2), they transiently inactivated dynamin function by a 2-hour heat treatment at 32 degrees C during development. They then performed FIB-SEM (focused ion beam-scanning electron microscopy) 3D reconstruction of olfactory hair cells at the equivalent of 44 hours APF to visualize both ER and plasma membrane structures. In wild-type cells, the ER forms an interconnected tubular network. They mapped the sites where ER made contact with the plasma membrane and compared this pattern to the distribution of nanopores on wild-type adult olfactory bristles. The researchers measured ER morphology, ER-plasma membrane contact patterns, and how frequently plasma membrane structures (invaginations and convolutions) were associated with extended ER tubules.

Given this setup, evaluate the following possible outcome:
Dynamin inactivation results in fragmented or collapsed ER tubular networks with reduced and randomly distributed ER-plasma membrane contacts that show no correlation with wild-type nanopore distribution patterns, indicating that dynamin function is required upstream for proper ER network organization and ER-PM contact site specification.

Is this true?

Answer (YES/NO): NO